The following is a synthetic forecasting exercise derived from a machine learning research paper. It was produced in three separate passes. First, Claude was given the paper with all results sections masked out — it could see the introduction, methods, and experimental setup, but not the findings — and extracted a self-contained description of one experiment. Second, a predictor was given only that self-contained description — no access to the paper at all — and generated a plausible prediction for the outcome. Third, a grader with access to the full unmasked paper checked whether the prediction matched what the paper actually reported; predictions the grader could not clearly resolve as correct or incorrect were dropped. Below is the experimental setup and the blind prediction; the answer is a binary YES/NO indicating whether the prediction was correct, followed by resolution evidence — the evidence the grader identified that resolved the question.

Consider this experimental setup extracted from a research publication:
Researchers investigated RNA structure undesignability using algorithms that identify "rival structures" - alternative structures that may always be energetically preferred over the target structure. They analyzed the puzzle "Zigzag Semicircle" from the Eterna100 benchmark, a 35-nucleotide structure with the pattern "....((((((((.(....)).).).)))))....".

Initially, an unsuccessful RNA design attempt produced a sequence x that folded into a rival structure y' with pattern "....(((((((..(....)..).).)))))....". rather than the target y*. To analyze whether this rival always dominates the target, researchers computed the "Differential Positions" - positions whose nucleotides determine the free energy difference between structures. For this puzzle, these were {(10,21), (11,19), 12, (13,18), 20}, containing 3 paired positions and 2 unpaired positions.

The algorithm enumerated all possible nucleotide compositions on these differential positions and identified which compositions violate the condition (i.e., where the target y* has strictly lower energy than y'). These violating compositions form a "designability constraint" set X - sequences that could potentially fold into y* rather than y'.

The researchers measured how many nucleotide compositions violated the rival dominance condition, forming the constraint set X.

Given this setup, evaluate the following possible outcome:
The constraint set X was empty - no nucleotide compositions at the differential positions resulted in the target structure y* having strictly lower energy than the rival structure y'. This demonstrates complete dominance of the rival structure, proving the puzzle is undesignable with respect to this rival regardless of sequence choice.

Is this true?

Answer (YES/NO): NO